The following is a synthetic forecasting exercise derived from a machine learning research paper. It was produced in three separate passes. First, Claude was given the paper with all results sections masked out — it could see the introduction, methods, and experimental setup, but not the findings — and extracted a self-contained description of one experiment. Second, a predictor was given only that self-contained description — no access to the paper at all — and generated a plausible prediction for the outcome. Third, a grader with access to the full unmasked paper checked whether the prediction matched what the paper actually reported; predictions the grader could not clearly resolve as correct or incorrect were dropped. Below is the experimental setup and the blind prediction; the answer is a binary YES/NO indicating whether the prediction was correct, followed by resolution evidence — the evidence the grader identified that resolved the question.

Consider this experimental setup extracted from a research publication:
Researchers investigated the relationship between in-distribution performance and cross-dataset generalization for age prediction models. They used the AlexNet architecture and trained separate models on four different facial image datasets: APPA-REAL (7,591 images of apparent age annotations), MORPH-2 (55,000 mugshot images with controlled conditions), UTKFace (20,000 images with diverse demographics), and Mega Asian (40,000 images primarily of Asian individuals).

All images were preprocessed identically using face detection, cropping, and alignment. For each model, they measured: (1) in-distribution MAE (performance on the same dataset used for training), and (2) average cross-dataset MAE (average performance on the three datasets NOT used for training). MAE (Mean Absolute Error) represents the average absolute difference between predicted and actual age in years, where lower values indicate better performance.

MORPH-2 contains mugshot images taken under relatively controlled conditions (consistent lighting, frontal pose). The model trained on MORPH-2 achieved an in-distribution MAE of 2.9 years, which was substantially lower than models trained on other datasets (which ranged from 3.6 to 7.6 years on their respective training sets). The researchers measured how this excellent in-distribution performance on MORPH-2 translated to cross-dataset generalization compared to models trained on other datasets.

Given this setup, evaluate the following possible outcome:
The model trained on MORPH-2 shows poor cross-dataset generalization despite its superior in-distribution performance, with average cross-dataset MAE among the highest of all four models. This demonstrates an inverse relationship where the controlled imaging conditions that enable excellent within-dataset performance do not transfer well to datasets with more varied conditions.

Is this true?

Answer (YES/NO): YES